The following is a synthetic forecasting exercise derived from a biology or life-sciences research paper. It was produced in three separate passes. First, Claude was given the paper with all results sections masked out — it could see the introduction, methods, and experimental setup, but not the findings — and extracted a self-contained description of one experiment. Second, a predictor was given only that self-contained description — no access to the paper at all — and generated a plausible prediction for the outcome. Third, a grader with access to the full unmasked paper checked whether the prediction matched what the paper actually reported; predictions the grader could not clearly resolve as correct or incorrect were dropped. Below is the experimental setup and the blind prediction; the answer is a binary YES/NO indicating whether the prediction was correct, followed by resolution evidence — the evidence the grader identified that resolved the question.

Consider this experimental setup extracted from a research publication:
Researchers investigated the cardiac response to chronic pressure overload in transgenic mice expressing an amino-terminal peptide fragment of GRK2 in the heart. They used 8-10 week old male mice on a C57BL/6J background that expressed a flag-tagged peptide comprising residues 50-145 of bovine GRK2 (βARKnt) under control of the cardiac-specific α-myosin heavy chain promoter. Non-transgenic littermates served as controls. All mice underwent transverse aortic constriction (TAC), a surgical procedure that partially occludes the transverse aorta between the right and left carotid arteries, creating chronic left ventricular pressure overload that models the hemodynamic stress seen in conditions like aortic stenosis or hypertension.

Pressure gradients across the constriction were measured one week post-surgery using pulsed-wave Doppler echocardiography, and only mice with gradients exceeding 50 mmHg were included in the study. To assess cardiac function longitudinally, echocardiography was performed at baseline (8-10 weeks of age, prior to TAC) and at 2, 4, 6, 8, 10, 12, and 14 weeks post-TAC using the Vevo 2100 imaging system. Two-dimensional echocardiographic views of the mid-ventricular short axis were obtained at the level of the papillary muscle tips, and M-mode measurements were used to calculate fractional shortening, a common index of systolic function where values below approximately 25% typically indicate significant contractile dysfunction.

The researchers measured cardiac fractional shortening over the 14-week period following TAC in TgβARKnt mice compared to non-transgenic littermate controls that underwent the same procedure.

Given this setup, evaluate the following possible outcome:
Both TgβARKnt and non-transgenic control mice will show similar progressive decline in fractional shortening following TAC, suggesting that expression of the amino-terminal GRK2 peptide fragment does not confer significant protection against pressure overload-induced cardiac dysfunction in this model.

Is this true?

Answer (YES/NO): NO